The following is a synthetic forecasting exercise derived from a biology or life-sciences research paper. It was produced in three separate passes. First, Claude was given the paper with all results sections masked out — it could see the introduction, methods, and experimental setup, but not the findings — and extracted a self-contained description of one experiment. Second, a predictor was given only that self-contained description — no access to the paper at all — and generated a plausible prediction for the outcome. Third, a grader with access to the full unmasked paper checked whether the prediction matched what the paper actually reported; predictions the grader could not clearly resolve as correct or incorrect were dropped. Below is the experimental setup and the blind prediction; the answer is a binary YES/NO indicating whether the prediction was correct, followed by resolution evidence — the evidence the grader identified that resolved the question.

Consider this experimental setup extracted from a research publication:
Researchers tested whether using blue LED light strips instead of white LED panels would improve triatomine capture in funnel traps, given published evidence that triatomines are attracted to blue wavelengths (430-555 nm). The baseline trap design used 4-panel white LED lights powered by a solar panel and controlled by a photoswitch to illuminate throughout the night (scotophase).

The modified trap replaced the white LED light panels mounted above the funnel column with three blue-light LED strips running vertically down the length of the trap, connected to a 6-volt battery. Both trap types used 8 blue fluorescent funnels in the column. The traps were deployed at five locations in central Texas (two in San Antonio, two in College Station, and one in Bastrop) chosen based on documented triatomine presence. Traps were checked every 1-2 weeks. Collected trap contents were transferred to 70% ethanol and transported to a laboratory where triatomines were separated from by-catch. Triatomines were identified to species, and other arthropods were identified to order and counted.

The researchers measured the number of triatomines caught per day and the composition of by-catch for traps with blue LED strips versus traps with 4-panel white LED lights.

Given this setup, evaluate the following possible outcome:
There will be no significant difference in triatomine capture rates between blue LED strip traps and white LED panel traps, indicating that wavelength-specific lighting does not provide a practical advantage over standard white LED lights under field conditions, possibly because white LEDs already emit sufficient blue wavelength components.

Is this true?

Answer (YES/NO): YES